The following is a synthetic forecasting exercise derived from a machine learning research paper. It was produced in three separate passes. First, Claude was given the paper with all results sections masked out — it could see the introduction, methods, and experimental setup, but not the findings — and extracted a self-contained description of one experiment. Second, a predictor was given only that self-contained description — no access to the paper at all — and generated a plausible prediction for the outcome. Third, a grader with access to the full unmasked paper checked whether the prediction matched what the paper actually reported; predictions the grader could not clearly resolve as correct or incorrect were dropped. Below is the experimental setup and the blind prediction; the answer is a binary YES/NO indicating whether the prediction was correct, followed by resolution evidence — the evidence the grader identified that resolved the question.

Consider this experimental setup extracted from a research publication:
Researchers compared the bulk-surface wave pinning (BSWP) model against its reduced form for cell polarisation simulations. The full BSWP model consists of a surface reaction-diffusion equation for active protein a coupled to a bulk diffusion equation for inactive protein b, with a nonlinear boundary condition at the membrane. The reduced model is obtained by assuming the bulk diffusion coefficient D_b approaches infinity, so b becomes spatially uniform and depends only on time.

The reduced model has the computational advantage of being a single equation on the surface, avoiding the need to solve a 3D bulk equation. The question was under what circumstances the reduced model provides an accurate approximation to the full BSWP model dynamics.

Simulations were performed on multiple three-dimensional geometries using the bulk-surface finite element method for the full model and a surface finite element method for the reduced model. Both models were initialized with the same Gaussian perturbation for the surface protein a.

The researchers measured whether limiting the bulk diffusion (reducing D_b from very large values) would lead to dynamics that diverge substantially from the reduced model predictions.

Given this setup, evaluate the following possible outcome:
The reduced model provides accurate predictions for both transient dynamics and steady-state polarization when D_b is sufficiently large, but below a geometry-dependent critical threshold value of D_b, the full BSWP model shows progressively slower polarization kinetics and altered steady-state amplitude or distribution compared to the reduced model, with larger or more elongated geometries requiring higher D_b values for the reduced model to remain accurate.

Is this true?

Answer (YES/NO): NO